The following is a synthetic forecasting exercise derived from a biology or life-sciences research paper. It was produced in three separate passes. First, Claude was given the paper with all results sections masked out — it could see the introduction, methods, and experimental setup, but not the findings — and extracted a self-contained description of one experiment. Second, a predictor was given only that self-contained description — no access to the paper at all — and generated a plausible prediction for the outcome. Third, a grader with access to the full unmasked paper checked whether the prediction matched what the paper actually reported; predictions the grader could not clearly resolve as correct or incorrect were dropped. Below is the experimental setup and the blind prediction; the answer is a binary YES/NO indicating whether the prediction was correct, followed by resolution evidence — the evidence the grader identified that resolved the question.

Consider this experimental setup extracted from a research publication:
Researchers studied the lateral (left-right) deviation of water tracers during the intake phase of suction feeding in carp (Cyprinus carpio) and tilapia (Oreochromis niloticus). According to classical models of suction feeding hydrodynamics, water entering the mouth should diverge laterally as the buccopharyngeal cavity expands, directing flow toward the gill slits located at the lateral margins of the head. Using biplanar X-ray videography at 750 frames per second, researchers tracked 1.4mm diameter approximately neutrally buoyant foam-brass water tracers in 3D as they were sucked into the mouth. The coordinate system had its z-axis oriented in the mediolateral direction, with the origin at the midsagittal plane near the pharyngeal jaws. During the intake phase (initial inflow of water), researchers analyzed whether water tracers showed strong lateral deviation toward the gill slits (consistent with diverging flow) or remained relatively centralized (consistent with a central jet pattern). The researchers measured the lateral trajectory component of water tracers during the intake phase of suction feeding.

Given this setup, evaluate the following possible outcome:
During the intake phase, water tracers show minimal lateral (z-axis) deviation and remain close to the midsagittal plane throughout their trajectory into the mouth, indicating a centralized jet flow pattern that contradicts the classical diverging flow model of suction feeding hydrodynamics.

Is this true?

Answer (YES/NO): NO